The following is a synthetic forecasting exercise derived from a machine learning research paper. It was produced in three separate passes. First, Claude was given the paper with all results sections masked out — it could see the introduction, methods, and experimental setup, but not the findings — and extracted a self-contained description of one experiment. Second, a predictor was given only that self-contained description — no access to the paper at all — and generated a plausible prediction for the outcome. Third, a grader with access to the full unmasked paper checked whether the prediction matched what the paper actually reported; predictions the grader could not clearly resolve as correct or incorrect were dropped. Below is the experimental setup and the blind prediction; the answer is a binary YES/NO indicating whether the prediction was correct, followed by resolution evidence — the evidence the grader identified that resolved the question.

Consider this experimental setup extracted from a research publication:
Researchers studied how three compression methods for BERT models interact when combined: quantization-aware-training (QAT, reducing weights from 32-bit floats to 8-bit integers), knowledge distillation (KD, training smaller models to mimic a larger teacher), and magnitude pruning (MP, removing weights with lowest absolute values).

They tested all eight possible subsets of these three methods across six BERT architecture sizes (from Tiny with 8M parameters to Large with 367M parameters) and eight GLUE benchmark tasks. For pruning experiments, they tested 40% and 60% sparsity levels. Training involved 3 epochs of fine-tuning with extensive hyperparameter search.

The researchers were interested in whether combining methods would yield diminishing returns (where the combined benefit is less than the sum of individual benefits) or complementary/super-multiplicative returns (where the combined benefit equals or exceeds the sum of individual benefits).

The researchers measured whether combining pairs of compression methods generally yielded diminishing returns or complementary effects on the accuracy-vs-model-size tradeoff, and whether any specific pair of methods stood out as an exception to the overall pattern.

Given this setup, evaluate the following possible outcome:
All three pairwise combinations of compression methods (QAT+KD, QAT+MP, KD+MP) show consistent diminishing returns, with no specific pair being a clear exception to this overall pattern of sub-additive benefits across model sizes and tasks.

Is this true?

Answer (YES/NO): NO